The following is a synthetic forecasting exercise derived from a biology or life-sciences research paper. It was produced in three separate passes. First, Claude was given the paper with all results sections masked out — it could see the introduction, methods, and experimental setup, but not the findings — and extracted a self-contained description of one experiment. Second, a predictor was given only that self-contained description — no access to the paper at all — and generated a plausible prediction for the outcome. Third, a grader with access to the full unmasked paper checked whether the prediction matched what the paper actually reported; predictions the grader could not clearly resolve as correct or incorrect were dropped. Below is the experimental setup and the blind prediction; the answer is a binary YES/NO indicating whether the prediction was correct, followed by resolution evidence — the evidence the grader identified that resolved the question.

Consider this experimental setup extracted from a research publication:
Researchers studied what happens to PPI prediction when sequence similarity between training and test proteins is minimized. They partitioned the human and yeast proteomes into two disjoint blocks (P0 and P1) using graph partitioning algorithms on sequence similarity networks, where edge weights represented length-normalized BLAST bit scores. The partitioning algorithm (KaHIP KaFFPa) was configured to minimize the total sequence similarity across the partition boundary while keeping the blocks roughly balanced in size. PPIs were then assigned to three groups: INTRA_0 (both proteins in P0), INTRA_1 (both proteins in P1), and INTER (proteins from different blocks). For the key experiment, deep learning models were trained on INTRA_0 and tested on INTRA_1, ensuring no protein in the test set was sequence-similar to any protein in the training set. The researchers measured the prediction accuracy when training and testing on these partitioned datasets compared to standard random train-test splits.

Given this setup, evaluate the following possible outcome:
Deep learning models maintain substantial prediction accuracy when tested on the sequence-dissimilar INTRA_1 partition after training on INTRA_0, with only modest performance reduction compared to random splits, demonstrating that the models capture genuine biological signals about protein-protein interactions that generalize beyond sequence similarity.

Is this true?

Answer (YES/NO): NO